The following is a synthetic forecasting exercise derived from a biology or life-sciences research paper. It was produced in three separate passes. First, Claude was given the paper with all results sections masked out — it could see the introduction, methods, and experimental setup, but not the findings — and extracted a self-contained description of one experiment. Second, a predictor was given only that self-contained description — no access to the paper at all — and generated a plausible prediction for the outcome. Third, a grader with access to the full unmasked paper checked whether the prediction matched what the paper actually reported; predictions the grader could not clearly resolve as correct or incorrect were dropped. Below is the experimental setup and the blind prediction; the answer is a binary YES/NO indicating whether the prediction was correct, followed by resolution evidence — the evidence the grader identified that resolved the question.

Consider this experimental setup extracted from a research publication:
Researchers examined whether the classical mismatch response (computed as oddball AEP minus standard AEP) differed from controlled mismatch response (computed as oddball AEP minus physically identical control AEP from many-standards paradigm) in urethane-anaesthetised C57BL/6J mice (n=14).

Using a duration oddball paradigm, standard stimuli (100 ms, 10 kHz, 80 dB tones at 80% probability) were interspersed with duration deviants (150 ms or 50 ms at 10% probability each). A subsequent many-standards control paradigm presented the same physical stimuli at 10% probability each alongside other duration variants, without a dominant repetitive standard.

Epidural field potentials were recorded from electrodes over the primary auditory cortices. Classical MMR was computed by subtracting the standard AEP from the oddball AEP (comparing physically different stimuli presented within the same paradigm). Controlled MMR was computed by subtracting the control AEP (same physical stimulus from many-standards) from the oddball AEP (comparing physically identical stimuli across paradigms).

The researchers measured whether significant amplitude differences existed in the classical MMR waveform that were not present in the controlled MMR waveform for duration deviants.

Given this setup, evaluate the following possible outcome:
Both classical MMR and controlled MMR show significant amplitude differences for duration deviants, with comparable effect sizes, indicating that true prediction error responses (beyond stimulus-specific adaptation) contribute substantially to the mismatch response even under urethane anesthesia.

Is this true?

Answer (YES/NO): NO